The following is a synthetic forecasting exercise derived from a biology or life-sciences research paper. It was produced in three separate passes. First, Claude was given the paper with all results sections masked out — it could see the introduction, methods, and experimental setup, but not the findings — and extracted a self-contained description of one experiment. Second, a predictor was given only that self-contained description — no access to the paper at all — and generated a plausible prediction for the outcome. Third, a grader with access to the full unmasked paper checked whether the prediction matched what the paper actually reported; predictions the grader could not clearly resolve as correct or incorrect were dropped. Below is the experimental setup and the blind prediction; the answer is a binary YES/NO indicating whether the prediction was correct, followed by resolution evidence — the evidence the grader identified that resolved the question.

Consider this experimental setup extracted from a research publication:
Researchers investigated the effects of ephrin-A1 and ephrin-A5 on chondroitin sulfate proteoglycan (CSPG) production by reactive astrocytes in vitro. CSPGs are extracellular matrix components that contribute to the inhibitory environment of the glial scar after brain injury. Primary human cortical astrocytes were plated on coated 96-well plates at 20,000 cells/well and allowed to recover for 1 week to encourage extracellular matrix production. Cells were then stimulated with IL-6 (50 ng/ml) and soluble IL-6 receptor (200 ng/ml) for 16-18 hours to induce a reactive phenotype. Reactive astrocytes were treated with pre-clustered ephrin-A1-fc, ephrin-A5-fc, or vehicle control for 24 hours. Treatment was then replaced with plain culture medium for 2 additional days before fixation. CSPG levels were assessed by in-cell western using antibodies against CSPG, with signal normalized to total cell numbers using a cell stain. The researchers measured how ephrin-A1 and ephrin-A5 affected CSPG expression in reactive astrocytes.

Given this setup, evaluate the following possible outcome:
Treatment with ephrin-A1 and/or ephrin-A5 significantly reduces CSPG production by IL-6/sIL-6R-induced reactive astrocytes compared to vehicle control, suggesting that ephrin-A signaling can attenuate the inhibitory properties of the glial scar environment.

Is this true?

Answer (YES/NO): NO